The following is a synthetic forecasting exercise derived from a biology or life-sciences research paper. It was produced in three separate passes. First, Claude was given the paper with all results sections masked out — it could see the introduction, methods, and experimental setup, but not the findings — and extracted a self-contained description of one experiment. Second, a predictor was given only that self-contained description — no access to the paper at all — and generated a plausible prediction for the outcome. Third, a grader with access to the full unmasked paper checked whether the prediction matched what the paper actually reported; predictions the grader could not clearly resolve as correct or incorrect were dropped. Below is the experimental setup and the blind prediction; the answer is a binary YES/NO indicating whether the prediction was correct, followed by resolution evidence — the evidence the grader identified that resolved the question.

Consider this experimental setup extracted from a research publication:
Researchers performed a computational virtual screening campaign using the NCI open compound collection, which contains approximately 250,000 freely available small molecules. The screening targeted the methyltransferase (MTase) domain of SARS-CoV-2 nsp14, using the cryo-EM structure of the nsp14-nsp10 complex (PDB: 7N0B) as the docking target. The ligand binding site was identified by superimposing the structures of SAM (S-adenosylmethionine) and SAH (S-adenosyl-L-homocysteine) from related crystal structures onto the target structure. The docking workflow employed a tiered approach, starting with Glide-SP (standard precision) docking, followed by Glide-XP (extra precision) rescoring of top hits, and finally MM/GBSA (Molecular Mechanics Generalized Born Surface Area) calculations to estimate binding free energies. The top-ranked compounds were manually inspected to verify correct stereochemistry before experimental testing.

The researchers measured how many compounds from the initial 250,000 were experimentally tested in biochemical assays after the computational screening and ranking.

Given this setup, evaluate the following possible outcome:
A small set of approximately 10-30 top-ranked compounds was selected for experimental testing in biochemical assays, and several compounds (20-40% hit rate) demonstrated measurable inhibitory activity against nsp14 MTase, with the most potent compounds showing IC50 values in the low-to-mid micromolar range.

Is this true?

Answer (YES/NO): NO